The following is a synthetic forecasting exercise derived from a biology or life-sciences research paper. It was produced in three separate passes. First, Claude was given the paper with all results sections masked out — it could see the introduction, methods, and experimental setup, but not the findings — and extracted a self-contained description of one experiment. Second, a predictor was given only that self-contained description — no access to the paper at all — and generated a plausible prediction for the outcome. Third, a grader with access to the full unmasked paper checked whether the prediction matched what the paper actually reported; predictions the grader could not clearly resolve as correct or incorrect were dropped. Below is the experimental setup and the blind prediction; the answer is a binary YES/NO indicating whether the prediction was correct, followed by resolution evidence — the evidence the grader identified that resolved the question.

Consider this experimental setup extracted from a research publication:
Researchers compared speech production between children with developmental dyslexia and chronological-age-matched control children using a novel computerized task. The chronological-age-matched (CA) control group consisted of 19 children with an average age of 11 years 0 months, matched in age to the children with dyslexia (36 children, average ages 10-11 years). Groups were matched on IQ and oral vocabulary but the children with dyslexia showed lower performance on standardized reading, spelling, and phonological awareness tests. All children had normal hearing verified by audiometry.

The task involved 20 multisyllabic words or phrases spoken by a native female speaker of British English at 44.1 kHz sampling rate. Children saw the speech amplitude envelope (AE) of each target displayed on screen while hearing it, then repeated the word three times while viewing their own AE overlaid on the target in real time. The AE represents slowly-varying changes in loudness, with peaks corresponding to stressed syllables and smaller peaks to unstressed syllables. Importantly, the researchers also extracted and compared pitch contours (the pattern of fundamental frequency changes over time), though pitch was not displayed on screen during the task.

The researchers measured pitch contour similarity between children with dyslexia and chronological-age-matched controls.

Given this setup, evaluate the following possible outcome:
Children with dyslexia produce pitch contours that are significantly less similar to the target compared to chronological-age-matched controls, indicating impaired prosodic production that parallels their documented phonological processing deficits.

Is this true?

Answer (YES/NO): NO